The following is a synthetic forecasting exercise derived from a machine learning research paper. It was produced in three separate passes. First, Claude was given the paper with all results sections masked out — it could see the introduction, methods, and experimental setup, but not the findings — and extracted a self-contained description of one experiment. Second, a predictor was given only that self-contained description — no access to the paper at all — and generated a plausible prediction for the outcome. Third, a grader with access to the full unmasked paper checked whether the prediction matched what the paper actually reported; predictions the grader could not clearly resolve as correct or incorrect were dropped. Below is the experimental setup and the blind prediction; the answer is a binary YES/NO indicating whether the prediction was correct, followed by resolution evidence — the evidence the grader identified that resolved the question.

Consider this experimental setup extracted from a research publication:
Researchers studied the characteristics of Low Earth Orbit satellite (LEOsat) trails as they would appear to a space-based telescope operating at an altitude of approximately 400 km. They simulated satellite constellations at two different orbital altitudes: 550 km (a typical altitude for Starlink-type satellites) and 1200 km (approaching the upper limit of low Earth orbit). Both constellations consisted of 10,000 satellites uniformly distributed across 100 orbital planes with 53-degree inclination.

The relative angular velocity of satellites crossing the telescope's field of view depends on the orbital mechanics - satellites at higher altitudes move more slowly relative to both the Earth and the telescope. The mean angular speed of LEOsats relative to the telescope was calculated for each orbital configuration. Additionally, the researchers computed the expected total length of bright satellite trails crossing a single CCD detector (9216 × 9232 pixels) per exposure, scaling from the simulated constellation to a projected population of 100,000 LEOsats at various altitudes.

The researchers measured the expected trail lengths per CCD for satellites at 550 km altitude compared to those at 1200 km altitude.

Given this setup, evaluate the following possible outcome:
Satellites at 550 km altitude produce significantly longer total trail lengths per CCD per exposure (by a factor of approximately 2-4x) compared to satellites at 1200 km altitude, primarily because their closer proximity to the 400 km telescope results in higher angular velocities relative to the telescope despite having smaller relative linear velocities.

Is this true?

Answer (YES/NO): NO